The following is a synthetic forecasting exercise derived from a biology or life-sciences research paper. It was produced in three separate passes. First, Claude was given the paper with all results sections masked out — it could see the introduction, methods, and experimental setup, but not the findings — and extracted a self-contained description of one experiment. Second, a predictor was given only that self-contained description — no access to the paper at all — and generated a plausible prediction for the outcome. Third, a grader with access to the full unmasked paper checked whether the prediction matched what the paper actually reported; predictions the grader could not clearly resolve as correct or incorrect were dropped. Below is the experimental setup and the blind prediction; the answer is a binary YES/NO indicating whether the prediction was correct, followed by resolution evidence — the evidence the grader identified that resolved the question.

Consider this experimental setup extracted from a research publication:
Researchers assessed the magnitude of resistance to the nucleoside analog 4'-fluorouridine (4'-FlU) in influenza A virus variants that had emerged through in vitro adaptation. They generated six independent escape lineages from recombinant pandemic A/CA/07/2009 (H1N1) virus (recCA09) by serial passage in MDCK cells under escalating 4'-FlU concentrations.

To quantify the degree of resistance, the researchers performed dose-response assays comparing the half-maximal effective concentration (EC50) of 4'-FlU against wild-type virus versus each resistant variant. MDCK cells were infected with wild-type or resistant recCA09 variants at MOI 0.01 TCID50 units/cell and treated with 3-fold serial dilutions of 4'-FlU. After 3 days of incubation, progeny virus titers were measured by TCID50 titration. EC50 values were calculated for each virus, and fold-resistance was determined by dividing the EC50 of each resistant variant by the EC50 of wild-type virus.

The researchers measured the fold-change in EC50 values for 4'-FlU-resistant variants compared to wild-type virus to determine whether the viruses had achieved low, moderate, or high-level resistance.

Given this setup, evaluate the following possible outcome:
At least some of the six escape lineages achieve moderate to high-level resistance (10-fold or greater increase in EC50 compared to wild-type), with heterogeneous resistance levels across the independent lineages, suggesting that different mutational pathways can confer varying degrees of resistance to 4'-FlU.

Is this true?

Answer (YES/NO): YES